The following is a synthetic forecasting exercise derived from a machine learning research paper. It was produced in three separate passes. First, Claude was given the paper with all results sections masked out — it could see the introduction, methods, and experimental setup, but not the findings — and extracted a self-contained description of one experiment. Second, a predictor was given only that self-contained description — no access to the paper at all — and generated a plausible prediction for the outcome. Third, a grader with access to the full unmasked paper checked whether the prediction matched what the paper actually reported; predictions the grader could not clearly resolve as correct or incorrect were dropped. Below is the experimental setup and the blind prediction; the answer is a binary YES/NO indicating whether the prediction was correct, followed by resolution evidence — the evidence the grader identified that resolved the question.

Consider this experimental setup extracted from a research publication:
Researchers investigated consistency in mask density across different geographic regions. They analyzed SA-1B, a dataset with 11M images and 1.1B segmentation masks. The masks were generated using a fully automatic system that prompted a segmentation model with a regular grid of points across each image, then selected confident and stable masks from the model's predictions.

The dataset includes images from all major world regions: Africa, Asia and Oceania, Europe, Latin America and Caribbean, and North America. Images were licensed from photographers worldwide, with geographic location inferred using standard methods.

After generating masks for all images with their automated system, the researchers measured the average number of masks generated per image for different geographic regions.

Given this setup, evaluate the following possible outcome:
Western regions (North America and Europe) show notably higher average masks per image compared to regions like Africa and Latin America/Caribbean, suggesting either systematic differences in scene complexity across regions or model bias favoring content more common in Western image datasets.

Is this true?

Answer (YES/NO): NO